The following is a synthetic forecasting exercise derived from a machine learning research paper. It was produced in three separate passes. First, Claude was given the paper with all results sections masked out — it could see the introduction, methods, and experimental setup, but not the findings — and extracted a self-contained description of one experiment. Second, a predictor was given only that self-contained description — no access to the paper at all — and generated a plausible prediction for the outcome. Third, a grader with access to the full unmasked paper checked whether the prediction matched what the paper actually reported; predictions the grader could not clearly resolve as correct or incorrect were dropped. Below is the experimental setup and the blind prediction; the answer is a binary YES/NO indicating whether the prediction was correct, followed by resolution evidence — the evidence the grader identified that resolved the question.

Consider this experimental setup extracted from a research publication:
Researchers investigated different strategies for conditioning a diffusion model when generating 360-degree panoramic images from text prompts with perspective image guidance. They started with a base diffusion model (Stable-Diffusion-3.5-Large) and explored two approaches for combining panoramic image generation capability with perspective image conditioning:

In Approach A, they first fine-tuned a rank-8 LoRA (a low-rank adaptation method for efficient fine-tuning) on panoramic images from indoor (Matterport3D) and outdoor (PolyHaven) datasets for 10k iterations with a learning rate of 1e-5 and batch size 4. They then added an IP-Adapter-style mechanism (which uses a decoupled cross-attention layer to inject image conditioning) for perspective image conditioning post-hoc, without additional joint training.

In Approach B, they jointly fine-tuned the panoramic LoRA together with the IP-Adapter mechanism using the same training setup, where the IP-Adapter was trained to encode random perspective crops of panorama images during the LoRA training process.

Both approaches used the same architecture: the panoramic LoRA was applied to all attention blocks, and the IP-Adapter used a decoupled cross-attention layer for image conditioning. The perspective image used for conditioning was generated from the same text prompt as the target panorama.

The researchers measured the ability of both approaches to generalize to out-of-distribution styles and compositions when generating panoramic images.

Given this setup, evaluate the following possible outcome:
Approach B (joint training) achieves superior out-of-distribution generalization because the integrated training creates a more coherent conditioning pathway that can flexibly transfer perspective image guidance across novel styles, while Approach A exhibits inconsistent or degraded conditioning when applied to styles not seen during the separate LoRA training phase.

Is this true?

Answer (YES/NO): YES